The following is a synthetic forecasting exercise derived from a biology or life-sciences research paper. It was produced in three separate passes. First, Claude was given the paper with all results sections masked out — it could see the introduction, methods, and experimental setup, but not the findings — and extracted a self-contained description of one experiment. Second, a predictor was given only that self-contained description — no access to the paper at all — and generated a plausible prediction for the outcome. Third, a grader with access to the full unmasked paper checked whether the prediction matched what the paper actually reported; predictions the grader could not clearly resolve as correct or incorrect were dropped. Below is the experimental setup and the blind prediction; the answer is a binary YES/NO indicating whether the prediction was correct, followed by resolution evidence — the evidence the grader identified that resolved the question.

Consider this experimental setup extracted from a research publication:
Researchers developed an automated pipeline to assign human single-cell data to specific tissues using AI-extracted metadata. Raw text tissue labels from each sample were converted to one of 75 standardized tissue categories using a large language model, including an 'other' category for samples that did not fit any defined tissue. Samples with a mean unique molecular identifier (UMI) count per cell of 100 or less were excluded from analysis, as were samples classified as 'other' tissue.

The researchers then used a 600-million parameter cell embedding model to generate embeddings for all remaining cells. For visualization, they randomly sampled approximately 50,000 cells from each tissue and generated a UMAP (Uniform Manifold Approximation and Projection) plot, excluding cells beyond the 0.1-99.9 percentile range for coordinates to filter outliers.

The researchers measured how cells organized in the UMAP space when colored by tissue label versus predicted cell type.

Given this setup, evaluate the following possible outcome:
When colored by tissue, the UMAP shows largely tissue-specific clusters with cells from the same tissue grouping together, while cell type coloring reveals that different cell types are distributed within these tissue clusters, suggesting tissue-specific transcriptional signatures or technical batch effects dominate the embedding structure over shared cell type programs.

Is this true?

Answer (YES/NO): NO